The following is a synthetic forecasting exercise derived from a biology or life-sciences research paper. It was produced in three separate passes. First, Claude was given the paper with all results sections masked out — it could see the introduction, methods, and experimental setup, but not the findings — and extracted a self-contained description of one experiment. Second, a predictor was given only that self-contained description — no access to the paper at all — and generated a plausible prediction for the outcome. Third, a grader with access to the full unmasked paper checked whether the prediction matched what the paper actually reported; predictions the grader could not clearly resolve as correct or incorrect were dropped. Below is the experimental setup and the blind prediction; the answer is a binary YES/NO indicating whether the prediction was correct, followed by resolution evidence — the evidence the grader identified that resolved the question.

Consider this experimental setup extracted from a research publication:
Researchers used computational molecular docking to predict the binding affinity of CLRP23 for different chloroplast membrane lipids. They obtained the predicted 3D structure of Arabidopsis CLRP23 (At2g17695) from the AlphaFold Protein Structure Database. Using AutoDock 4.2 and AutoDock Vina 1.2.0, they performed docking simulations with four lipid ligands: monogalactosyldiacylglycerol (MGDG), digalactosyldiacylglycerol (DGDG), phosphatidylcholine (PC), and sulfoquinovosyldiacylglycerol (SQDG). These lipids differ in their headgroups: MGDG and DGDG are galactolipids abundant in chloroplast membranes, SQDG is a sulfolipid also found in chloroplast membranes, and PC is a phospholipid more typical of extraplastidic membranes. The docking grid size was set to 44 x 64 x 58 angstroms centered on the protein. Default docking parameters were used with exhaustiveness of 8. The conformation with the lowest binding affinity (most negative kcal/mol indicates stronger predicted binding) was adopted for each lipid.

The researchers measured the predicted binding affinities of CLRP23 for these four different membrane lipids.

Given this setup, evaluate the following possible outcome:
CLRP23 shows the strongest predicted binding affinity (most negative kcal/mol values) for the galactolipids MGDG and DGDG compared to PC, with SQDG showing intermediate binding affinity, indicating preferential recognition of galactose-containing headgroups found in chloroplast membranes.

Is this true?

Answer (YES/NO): NO